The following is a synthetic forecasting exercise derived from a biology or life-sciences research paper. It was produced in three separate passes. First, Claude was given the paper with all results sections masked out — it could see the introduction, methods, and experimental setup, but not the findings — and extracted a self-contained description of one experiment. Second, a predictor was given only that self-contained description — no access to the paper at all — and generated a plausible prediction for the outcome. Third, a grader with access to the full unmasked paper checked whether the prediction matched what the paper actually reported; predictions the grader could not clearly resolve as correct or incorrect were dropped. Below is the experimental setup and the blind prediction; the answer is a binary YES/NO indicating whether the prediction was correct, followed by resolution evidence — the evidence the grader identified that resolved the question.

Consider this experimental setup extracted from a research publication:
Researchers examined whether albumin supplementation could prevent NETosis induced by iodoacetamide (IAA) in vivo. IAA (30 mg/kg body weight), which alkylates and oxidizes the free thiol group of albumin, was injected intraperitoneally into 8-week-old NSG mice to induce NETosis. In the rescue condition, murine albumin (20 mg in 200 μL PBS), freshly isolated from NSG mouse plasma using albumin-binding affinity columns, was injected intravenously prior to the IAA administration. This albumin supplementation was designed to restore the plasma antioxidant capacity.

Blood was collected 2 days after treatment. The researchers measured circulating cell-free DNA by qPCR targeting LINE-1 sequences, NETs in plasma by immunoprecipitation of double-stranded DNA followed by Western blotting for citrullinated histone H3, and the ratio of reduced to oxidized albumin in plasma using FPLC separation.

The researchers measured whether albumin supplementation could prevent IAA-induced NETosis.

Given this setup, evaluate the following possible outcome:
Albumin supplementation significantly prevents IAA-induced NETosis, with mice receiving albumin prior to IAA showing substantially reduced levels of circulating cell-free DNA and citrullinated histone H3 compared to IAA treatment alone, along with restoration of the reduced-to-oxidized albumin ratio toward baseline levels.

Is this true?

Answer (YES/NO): YES